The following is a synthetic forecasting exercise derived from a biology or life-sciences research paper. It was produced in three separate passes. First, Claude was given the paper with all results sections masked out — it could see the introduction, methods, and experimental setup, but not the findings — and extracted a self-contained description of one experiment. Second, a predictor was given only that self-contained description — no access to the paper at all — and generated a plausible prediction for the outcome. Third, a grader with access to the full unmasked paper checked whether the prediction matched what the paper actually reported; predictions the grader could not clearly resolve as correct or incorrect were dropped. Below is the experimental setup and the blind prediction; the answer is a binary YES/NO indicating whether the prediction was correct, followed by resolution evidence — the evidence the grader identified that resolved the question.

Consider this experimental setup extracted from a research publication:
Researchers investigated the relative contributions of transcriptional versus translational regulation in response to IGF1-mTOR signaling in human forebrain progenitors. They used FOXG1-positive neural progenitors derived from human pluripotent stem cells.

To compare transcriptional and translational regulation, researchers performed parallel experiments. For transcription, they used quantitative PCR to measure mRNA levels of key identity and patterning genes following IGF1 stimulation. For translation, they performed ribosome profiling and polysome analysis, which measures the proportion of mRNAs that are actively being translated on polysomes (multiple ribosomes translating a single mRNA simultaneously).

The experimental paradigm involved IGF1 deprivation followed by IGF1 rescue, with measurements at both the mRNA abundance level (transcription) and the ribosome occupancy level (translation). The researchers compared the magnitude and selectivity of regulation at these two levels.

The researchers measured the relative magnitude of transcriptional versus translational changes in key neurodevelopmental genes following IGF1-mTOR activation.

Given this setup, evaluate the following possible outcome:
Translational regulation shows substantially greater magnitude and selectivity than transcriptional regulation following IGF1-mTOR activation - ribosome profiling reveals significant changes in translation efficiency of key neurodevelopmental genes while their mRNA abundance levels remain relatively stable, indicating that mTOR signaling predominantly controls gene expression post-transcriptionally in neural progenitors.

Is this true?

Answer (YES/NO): YES